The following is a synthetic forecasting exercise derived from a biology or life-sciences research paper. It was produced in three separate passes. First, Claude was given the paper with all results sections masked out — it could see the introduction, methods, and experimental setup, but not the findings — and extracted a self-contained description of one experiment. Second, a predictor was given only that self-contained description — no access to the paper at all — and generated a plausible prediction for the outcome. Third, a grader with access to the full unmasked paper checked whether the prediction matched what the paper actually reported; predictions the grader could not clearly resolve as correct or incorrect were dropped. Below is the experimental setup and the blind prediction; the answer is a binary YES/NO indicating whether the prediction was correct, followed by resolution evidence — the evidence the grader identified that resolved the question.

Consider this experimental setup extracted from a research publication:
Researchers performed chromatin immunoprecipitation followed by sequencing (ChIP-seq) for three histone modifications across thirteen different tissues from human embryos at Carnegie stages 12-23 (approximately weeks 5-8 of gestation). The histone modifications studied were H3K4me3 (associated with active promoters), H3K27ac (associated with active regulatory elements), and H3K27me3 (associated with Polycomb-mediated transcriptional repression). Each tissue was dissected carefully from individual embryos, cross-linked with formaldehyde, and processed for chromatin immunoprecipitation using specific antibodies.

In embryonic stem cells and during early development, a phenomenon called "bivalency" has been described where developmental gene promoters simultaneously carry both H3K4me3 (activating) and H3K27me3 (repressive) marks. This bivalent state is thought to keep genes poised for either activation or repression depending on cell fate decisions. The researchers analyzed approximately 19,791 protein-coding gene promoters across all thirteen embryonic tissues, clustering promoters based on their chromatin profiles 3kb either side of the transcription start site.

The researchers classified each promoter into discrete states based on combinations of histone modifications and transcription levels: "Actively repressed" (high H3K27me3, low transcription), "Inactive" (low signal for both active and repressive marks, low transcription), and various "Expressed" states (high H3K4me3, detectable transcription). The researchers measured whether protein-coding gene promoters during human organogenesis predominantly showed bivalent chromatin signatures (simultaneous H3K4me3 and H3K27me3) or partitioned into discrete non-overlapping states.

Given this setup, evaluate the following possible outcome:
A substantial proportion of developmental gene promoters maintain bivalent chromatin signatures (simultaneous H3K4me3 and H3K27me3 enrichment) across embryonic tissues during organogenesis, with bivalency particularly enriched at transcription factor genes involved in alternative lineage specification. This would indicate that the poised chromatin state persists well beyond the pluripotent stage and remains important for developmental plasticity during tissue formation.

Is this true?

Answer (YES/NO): NO